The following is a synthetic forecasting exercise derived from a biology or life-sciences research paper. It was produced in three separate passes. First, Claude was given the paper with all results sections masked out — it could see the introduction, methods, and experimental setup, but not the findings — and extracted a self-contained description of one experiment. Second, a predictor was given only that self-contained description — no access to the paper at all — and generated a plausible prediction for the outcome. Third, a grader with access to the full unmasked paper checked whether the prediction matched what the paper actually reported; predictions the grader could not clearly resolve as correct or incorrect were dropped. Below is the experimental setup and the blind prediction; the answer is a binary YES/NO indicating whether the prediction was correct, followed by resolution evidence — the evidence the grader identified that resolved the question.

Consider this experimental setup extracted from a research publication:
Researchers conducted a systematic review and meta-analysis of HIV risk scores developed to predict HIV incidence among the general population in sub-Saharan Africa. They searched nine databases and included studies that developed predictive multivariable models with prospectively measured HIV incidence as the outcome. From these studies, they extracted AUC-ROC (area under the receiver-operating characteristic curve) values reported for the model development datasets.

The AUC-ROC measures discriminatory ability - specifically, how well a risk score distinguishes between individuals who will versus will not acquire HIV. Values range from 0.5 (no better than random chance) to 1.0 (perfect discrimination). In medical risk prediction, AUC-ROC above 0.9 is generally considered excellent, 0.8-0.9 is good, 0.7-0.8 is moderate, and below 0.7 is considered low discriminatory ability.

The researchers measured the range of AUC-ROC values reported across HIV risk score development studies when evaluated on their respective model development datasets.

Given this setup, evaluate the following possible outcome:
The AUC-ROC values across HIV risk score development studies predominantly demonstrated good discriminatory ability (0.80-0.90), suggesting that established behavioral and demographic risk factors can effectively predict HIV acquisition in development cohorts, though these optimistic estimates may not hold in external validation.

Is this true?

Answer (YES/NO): NO